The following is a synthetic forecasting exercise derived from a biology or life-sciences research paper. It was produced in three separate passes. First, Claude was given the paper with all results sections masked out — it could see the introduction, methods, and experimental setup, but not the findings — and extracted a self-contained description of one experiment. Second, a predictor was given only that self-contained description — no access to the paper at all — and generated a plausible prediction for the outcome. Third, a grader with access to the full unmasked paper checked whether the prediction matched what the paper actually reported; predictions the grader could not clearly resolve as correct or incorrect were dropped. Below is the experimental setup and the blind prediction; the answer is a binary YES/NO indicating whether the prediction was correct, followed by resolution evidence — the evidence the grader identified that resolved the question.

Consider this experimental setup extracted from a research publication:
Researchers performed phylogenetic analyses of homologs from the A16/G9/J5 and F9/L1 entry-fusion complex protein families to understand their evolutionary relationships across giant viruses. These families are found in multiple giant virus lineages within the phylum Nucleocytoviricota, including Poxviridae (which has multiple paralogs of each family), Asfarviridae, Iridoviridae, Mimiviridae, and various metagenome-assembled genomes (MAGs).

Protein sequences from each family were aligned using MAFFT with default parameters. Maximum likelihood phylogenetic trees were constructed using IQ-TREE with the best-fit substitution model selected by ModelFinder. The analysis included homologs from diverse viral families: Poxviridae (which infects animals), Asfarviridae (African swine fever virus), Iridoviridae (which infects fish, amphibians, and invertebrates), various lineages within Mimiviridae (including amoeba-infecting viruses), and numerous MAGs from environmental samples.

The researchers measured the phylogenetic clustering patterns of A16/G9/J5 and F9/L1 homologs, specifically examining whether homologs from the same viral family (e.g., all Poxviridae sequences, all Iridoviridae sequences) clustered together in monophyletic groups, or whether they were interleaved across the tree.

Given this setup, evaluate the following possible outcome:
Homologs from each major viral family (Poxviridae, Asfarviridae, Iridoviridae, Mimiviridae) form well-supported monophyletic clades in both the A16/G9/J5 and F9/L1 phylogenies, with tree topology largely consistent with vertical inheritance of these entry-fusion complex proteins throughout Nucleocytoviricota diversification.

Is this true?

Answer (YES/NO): NO